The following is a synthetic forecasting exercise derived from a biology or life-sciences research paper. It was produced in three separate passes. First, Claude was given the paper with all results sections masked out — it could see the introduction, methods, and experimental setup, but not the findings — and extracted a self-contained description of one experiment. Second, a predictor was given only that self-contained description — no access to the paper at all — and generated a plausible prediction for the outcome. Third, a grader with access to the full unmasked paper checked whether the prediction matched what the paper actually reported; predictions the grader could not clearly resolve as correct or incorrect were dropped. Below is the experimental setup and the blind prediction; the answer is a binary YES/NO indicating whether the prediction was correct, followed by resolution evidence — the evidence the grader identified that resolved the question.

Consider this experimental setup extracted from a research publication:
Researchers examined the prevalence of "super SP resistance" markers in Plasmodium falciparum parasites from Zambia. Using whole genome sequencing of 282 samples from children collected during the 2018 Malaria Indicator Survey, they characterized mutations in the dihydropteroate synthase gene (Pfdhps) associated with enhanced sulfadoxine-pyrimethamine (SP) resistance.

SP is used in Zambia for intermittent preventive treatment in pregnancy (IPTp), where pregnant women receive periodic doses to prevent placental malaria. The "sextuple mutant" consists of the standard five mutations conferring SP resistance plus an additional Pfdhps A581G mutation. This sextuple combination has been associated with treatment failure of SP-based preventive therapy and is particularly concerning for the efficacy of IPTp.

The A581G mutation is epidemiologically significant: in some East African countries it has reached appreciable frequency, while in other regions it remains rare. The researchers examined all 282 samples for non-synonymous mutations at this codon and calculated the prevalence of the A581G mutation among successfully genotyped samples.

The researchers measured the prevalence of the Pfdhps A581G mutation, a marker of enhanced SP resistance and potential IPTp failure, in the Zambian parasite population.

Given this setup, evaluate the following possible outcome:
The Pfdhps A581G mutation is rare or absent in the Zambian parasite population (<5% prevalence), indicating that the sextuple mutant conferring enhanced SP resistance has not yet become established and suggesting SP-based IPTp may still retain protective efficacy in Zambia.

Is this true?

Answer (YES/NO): NO